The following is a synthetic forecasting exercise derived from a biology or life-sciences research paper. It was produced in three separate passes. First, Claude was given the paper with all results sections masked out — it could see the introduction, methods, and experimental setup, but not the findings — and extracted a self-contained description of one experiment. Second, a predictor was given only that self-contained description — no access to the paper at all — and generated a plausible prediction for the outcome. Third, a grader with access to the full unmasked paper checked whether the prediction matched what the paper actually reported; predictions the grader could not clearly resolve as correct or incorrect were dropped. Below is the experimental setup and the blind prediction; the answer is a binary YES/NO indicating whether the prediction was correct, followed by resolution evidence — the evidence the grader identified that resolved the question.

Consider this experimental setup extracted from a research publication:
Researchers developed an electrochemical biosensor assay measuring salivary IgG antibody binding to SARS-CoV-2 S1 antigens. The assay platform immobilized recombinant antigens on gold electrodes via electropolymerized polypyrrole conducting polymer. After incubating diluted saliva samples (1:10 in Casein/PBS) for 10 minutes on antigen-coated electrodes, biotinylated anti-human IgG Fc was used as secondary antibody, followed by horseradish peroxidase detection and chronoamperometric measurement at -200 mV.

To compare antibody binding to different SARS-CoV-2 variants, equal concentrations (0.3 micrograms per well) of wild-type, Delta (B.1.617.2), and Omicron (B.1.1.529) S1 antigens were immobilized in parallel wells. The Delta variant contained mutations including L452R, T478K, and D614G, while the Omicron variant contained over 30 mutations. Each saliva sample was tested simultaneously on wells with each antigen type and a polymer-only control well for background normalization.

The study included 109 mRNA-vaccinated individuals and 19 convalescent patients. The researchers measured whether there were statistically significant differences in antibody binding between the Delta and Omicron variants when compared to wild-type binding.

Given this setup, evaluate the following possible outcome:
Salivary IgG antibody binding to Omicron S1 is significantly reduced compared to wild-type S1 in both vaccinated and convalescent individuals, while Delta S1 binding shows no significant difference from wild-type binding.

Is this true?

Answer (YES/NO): NO